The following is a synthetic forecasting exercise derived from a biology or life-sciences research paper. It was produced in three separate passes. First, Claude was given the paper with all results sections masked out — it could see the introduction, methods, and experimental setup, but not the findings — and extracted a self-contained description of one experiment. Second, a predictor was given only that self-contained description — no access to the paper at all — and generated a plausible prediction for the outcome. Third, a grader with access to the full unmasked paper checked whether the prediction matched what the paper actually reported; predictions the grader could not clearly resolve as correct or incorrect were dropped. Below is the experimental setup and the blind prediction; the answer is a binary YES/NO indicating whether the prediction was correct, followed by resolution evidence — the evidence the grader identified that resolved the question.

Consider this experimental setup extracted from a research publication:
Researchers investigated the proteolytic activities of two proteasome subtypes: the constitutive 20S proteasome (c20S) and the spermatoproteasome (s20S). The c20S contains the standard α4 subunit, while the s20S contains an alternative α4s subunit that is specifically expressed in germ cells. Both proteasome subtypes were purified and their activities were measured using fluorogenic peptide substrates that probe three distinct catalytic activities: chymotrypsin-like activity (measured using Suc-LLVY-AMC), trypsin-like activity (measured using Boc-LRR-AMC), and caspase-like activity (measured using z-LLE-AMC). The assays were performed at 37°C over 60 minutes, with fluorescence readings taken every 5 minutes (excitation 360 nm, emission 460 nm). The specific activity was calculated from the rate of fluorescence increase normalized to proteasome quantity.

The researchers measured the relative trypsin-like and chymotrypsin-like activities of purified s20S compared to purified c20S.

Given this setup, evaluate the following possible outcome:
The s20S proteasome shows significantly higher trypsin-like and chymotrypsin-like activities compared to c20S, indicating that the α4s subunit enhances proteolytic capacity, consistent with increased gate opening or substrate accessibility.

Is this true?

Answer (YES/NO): YES